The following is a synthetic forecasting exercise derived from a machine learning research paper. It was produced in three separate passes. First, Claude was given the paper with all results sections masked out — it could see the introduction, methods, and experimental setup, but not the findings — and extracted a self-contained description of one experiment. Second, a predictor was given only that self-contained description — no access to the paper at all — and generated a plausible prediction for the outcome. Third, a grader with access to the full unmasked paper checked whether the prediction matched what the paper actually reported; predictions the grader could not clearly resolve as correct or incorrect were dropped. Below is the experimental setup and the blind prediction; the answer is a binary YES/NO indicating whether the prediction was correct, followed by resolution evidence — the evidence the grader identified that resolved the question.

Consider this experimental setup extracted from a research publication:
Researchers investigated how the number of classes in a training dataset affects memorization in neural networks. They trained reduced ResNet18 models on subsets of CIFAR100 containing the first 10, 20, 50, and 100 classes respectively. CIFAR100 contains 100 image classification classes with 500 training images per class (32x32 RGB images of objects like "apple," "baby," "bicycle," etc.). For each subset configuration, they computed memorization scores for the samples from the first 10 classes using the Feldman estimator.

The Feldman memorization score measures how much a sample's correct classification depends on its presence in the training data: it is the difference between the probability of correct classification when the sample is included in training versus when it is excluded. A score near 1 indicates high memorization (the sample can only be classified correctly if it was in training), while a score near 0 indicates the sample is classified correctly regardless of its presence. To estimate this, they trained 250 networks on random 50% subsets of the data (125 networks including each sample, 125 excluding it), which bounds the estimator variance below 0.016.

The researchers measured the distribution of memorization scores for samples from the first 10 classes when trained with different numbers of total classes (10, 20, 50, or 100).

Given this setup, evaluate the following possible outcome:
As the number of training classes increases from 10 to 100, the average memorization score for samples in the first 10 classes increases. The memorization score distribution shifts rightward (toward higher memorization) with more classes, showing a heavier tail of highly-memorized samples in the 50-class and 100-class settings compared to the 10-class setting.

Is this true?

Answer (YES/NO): YES